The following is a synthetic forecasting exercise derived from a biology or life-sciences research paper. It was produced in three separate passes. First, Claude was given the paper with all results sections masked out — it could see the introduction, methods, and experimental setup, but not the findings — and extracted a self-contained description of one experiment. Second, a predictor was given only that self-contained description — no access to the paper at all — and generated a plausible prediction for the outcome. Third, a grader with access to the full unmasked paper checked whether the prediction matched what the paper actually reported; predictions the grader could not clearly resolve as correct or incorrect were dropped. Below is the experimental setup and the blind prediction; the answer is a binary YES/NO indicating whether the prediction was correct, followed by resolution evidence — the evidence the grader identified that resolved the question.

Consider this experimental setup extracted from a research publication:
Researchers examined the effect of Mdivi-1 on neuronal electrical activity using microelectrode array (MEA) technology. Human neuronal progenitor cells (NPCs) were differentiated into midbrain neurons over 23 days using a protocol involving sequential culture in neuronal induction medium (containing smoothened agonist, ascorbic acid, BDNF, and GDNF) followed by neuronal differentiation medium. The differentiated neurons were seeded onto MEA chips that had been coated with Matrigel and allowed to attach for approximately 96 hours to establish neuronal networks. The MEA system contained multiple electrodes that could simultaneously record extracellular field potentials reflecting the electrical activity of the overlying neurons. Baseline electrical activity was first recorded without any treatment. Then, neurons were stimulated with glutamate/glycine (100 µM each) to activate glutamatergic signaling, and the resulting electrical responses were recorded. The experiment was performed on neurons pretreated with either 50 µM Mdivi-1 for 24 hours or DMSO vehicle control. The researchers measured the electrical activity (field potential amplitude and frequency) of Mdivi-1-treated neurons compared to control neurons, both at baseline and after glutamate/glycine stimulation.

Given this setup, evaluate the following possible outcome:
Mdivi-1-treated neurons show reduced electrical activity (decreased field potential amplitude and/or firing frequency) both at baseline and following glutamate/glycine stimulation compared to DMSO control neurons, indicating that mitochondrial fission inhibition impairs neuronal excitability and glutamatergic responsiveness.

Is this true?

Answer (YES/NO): NO